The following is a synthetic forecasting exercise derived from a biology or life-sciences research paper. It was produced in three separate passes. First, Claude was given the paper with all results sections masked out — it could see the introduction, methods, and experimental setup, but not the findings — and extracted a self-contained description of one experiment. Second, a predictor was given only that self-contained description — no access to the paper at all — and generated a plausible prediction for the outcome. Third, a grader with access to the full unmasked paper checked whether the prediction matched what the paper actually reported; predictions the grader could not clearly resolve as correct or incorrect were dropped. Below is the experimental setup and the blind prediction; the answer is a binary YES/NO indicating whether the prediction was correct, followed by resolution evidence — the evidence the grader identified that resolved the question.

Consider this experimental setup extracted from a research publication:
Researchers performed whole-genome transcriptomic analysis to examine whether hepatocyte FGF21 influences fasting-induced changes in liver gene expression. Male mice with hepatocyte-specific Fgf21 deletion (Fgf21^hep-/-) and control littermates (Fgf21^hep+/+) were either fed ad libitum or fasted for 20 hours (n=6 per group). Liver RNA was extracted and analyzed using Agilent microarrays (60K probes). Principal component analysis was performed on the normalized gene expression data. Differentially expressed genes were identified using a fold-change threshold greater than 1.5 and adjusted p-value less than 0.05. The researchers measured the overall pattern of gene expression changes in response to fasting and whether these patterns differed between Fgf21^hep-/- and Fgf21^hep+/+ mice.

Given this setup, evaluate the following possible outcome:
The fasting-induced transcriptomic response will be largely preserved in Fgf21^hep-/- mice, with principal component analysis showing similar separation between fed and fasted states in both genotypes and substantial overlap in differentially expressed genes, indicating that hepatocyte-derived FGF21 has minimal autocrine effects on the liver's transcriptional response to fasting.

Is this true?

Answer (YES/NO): YES